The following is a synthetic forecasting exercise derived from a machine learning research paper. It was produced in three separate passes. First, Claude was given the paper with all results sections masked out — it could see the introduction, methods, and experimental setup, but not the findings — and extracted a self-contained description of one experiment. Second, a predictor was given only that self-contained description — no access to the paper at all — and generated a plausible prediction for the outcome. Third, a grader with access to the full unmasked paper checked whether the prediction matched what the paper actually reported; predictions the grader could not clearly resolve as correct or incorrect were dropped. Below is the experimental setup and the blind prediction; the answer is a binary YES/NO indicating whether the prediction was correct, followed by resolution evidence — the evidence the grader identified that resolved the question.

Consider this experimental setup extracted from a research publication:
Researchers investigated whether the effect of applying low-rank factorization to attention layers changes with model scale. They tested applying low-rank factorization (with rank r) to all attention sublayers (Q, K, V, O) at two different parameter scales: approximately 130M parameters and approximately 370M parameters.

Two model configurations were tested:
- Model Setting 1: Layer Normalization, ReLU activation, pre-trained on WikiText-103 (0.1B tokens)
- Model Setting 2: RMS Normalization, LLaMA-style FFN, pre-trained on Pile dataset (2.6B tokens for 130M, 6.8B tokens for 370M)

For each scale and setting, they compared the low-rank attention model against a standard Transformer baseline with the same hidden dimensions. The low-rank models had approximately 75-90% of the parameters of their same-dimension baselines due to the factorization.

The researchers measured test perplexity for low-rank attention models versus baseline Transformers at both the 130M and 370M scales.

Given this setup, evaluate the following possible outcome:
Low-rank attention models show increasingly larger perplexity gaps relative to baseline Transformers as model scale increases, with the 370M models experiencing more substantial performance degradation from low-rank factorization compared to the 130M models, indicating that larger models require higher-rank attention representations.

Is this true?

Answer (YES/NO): NO